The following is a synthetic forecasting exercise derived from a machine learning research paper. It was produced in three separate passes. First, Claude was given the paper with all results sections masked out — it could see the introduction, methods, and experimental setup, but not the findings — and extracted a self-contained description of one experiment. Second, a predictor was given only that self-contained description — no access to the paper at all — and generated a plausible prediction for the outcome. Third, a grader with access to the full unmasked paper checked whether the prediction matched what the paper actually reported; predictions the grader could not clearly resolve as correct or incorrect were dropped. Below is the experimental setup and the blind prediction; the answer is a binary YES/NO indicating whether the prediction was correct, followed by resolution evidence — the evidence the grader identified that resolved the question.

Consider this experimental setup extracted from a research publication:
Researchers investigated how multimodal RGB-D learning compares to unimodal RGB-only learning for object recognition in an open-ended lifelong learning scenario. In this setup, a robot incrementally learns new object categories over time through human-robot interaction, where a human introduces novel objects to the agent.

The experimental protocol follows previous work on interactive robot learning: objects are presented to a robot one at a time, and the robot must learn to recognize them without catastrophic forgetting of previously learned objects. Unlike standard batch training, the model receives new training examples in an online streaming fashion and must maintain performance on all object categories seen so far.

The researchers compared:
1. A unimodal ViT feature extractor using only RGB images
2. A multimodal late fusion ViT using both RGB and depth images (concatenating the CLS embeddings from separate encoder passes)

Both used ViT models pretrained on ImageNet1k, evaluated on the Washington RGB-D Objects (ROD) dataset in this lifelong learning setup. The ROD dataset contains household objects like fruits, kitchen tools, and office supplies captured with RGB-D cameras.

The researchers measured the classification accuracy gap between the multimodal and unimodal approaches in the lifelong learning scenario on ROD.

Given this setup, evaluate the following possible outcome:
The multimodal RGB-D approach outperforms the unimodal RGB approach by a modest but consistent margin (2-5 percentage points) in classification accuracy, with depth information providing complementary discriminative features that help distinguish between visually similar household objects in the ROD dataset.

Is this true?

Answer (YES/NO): NO